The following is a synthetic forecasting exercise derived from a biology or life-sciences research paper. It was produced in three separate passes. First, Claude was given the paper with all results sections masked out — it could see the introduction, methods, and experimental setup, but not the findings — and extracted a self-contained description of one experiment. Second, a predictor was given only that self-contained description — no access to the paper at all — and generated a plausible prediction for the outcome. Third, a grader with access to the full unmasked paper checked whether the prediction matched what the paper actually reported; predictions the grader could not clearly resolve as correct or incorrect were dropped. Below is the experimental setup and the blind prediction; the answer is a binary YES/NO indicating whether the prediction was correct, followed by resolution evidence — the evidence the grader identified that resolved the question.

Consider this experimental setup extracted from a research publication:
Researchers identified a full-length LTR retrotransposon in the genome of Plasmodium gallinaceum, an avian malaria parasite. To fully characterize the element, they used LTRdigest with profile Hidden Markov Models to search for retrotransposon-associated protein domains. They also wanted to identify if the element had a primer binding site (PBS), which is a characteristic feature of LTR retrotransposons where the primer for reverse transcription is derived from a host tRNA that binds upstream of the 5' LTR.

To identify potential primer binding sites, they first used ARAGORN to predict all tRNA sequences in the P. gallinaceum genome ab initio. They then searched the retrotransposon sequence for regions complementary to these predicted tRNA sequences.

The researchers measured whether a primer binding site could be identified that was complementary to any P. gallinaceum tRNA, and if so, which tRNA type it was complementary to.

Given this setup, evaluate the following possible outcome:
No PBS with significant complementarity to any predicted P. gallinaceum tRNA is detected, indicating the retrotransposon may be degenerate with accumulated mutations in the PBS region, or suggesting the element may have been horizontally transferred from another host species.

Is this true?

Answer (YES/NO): NO